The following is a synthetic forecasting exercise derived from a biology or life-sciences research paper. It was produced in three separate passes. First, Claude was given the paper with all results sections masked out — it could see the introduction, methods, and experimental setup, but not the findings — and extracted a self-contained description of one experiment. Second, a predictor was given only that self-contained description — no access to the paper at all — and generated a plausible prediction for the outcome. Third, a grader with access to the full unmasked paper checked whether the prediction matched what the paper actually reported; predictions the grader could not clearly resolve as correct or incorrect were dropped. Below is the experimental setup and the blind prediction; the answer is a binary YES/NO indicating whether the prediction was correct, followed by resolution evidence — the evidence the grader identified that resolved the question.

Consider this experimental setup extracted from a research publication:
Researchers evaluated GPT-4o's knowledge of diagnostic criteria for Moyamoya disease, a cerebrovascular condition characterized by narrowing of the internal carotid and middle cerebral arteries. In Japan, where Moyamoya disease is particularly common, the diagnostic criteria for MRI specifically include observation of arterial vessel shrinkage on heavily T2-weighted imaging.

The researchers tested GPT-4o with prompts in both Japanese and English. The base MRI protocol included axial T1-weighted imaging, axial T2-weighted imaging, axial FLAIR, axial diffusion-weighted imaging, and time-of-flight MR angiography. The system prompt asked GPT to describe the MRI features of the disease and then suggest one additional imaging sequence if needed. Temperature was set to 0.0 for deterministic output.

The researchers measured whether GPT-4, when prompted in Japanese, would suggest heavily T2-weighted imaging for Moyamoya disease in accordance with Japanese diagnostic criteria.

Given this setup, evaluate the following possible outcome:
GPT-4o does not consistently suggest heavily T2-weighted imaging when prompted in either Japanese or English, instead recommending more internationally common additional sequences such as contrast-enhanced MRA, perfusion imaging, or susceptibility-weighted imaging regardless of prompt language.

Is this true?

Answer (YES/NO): NO